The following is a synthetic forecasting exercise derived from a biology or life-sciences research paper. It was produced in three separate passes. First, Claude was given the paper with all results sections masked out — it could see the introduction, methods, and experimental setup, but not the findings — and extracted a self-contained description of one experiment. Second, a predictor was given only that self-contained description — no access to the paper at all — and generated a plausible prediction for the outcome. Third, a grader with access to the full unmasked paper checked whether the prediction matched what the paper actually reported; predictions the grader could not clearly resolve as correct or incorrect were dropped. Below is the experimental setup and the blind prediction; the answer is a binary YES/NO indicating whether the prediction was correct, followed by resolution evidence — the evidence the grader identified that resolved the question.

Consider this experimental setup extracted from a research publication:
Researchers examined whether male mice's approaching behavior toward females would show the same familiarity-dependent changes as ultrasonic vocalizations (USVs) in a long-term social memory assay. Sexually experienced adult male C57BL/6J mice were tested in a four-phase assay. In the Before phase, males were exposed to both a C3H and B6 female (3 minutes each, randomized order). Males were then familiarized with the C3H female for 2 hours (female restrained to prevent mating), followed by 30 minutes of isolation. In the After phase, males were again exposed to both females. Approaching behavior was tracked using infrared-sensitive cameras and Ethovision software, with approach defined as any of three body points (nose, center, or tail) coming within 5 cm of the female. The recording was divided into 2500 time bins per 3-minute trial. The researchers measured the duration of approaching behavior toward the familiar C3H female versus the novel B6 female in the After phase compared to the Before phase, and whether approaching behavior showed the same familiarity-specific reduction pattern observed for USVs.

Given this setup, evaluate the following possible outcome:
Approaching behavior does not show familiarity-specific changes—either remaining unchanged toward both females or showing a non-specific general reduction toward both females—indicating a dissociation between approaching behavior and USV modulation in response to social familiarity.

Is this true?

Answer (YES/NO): YES